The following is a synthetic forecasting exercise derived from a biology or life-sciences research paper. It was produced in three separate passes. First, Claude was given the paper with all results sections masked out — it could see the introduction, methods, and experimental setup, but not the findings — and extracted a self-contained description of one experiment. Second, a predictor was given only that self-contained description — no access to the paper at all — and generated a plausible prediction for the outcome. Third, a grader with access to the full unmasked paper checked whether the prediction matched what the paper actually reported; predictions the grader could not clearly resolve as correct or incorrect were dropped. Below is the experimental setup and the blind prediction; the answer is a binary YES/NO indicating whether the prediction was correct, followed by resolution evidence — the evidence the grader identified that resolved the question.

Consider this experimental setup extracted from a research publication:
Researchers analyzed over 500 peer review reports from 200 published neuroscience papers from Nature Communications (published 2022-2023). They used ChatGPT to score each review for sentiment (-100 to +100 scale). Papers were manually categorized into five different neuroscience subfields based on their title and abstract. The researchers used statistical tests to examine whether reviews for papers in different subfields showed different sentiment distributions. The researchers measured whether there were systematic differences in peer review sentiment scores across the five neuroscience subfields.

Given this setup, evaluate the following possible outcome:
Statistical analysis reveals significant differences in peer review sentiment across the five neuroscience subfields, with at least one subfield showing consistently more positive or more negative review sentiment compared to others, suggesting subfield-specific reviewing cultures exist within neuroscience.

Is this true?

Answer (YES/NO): NO